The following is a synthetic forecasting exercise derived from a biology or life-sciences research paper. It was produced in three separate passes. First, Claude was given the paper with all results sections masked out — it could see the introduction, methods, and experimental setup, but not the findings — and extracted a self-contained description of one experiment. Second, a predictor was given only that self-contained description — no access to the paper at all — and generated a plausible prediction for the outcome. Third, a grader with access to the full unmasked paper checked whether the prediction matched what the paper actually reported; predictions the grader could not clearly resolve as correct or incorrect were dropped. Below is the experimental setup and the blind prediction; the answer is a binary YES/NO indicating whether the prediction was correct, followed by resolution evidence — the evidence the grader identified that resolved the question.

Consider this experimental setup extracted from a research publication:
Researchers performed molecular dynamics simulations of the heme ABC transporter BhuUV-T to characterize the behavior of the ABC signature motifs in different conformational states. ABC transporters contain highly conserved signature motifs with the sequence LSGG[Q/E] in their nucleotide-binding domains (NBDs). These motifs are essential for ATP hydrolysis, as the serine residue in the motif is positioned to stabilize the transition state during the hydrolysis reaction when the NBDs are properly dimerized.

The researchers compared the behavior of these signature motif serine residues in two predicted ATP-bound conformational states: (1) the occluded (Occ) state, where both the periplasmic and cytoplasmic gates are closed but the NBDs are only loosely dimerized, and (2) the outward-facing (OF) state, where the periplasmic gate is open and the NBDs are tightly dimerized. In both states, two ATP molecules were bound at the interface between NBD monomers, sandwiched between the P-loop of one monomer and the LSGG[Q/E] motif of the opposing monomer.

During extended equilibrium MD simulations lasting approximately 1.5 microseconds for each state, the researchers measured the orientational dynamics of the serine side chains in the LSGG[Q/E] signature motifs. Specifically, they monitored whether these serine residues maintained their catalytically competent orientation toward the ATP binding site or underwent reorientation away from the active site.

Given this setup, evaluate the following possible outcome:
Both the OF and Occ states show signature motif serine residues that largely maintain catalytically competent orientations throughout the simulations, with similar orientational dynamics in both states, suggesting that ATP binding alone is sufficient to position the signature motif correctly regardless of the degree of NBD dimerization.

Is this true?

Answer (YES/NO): NO